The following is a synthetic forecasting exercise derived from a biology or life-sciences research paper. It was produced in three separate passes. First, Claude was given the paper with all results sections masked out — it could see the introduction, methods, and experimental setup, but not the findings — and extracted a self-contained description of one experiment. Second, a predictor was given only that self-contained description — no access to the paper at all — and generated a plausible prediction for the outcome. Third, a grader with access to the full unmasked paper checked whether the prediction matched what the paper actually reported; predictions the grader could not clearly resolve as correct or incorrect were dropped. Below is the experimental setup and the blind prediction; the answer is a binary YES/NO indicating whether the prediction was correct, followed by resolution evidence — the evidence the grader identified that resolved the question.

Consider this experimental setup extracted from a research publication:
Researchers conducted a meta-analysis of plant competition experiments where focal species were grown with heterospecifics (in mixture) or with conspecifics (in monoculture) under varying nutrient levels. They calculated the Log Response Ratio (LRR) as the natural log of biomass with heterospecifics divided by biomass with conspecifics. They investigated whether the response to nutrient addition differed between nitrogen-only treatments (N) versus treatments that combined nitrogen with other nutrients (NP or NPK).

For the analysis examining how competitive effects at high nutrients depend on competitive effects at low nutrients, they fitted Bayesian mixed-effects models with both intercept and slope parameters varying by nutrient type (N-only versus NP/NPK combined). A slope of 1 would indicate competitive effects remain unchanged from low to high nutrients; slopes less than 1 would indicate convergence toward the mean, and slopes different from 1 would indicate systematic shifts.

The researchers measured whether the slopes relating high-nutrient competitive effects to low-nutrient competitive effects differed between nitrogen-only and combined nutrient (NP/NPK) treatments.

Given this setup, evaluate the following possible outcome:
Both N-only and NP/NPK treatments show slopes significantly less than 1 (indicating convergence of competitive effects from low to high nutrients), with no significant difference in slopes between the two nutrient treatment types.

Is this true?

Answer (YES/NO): NO